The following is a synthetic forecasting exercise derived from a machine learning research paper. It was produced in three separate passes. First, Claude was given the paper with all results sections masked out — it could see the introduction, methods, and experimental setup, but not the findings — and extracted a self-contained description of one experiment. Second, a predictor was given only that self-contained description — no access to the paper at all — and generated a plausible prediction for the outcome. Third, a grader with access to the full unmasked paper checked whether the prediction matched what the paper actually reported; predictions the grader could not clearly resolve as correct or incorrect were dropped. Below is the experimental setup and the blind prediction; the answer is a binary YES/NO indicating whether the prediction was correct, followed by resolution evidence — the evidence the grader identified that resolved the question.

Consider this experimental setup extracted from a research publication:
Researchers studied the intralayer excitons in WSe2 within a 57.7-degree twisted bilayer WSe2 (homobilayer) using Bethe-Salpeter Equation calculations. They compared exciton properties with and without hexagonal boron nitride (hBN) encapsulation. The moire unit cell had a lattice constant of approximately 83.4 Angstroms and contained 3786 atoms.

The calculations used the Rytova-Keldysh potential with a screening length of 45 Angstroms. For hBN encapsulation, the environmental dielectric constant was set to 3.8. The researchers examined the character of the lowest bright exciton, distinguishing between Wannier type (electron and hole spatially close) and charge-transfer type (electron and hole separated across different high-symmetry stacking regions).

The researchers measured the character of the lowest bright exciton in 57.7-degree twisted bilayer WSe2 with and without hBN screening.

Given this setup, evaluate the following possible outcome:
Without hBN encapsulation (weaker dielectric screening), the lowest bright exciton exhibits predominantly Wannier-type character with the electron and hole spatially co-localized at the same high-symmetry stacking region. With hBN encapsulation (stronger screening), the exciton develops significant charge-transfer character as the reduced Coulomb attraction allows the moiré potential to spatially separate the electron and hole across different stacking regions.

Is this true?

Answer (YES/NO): YES